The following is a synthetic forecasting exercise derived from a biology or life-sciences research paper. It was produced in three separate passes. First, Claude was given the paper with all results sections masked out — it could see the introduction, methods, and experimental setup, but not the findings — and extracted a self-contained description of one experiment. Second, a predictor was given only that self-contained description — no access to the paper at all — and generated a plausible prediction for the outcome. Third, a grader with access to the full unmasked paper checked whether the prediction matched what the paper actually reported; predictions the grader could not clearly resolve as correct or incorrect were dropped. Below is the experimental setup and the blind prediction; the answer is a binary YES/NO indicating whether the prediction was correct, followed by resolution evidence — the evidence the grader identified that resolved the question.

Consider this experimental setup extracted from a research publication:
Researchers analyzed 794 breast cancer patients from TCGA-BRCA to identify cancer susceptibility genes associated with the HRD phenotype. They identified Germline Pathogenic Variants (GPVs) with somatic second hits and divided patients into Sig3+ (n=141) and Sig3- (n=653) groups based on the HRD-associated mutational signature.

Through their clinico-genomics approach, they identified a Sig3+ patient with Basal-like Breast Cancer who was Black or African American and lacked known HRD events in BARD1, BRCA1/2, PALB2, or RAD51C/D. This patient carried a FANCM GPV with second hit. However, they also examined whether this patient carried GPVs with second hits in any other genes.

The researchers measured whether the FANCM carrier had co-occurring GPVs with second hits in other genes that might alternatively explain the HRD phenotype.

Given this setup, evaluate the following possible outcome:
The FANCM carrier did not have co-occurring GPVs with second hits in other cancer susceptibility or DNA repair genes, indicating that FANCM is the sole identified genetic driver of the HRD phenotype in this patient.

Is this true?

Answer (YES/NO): NO